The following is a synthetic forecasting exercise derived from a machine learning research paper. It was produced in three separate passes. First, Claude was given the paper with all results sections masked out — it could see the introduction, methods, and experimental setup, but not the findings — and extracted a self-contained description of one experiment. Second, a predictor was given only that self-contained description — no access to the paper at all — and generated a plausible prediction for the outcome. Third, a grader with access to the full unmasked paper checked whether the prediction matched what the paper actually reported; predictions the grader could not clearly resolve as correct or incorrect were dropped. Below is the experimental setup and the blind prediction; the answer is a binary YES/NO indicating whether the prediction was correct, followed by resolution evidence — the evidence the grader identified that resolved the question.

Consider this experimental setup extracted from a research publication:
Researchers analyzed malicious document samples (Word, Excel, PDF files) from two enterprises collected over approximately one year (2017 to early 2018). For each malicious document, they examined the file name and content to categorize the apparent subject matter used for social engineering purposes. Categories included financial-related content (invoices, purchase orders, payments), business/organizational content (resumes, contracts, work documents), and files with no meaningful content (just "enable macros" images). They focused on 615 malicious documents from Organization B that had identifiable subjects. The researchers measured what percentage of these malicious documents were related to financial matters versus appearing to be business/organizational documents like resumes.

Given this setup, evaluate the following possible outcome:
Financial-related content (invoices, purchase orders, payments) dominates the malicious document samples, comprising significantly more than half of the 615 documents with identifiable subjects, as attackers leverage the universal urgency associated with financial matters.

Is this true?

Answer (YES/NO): NO